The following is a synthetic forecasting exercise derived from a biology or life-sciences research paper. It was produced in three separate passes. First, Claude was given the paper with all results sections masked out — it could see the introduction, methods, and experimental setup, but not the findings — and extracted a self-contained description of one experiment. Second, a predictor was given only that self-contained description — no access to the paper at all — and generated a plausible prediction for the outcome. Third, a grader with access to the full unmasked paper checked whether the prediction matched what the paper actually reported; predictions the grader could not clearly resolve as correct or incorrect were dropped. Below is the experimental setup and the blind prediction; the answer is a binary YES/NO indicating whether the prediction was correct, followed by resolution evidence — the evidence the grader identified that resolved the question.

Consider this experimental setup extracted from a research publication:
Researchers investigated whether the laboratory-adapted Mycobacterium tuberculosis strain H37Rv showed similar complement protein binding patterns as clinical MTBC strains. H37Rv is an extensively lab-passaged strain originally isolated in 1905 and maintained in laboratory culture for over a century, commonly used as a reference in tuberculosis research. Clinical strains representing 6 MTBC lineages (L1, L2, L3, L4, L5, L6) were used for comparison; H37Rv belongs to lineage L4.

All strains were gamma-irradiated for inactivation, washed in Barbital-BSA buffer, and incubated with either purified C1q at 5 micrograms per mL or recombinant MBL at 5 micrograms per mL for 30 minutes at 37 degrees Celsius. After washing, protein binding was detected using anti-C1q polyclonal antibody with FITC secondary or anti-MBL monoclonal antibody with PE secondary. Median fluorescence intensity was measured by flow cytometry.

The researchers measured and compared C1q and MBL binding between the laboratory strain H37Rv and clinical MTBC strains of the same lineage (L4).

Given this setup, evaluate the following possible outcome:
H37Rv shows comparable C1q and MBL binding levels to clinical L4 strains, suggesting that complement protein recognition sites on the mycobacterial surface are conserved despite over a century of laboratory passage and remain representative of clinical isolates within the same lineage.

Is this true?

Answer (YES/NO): YES